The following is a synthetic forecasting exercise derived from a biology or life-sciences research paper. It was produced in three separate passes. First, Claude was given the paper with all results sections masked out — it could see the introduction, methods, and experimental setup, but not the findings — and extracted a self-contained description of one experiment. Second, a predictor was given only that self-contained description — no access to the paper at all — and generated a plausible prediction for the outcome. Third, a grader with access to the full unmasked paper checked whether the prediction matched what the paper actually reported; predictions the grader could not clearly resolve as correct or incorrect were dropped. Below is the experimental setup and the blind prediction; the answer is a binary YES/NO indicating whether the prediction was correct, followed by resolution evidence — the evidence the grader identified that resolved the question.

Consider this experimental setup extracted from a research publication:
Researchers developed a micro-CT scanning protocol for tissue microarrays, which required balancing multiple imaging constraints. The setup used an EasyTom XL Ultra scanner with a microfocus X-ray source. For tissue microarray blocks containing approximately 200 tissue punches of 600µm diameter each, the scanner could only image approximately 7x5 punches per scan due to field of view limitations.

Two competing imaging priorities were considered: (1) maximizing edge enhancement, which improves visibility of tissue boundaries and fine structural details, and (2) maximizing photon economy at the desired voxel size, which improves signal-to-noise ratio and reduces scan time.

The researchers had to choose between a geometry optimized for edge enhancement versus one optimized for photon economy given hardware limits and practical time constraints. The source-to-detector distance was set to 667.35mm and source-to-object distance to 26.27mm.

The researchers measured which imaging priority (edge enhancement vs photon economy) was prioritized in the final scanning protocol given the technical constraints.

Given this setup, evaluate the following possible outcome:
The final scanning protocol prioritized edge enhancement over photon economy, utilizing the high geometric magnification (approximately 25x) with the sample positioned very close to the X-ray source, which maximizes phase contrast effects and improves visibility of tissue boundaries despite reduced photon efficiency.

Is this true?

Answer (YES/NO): NO